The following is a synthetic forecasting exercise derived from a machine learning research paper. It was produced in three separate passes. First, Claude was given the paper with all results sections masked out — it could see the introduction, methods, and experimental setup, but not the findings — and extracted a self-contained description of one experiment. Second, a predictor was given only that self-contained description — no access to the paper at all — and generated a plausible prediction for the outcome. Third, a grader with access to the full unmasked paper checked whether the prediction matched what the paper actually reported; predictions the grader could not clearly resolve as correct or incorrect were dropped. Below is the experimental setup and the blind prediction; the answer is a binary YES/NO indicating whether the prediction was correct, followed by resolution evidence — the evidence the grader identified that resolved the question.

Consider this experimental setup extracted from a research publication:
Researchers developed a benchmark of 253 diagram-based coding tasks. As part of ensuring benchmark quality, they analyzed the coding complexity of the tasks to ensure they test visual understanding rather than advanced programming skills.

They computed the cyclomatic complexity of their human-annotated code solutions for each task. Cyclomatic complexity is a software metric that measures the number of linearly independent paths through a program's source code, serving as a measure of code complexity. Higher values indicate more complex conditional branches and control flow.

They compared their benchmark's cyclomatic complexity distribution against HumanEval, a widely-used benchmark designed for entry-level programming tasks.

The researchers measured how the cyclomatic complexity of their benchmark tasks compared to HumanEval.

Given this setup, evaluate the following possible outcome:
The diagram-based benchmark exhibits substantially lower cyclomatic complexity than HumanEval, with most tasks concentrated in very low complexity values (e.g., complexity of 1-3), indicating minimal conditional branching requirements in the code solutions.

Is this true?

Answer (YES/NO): NO